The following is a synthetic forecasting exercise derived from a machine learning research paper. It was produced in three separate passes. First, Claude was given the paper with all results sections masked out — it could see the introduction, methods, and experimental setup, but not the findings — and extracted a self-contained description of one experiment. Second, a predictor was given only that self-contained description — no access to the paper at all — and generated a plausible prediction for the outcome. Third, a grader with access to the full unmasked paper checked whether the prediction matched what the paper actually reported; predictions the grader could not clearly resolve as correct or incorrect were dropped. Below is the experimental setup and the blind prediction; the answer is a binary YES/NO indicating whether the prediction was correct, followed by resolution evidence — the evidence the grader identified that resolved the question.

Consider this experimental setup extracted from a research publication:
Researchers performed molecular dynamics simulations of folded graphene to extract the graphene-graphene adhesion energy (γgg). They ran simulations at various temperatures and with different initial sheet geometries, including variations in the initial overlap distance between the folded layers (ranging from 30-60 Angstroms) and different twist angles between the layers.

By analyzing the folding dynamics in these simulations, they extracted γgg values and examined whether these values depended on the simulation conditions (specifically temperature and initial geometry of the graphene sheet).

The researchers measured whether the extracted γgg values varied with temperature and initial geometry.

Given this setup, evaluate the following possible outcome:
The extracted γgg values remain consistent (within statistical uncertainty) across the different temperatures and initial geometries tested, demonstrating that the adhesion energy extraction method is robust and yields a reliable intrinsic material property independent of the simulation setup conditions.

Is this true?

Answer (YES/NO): YES